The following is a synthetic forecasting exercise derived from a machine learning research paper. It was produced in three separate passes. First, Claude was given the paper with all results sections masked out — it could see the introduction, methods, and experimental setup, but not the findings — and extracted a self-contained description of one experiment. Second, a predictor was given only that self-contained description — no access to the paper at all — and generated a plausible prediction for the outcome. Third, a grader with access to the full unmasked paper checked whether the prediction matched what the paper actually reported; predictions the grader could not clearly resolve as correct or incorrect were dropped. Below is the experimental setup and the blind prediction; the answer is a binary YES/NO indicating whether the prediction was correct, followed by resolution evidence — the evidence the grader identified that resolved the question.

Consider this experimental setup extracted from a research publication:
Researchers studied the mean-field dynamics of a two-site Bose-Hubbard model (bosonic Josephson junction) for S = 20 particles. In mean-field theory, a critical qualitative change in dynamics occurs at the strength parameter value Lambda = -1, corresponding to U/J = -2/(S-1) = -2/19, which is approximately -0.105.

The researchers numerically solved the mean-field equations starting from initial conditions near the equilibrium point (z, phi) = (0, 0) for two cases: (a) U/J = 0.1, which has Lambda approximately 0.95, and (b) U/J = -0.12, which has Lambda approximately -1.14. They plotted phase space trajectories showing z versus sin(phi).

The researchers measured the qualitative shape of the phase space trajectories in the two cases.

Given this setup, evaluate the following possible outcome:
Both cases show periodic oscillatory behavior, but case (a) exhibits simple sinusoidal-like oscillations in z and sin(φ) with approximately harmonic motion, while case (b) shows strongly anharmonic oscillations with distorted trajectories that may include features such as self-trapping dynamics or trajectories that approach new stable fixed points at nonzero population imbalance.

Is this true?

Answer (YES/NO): NO